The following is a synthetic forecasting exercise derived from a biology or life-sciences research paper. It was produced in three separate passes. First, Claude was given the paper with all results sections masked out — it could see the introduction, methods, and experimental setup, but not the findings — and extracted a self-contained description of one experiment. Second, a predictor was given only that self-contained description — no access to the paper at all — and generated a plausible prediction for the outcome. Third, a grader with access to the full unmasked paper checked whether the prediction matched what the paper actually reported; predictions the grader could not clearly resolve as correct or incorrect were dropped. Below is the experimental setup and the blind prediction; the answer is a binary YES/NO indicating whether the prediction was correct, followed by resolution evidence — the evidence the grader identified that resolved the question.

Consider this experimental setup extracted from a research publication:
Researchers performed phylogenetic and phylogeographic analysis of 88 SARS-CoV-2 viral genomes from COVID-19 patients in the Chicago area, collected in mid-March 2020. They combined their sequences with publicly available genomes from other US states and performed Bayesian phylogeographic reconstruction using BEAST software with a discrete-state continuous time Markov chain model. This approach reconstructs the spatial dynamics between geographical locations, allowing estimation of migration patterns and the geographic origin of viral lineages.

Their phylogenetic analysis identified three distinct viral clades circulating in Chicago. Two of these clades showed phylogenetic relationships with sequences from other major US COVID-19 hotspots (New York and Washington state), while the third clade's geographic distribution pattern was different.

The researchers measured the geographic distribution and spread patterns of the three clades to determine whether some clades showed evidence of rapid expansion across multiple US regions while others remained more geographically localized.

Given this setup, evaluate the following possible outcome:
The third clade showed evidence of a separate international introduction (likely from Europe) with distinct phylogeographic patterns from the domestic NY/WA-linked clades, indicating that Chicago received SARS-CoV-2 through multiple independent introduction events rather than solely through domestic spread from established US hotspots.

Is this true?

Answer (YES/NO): NO